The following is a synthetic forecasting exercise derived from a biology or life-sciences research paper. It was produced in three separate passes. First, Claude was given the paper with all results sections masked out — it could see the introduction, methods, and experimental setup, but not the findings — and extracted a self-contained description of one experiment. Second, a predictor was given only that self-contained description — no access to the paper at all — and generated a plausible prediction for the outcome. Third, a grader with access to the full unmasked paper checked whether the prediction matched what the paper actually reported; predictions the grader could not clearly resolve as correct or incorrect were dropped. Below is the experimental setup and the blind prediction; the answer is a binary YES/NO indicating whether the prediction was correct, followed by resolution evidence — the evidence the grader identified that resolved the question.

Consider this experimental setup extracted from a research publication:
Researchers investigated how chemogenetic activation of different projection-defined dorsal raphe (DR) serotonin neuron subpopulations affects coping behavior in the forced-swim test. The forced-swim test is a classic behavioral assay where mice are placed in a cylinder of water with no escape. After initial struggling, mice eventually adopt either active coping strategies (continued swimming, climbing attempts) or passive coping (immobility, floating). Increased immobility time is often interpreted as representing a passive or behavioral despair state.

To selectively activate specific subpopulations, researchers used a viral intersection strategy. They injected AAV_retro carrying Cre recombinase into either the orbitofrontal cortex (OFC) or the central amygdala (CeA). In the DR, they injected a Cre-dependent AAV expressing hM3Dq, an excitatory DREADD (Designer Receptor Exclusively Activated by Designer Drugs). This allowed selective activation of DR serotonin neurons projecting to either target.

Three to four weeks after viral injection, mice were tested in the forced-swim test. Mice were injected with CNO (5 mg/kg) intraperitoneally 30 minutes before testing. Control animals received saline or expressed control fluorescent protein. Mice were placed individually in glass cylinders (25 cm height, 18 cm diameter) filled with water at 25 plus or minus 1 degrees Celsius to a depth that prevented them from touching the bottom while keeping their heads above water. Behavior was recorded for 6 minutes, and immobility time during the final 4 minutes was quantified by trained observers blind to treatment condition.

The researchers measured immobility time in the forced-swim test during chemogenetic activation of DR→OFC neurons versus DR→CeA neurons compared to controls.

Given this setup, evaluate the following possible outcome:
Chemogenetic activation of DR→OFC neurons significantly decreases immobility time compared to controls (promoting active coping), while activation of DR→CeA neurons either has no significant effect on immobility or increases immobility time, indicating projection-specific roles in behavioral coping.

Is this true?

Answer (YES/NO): YES